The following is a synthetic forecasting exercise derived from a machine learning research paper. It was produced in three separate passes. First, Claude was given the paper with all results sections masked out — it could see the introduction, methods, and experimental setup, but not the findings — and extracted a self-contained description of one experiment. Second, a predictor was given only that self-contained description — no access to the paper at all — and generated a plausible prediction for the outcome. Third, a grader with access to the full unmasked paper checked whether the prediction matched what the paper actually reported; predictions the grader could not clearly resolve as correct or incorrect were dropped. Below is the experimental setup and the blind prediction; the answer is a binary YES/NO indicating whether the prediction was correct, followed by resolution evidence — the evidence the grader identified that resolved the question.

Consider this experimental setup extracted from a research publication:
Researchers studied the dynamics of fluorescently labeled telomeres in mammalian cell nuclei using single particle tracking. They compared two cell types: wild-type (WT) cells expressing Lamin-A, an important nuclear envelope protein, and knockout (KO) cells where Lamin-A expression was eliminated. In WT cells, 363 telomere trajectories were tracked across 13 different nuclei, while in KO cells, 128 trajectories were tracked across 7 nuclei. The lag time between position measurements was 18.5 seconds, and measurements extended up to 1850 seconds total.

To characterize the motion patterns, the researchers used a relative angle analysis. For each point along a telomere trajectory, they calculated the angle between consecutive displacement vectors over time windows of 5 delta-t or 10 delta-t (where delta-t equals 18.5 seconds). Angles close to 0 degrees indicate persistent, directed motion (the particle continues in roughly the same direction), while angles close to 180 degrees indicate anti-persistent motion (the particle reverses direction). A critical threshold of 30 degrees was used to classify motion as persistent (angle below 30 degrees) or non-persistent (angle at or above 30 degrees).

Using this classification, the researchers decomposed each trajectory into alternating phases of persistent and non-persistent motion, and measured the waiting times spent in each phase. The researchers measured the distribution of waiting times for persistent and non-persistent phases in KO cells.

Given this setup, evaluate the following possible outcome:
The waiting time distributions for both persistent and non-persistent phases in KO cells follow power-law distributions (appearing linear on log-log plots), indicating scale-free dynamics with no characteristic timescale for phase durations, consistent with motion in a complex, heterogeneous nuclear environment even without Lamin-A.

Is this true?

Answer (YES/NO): NO